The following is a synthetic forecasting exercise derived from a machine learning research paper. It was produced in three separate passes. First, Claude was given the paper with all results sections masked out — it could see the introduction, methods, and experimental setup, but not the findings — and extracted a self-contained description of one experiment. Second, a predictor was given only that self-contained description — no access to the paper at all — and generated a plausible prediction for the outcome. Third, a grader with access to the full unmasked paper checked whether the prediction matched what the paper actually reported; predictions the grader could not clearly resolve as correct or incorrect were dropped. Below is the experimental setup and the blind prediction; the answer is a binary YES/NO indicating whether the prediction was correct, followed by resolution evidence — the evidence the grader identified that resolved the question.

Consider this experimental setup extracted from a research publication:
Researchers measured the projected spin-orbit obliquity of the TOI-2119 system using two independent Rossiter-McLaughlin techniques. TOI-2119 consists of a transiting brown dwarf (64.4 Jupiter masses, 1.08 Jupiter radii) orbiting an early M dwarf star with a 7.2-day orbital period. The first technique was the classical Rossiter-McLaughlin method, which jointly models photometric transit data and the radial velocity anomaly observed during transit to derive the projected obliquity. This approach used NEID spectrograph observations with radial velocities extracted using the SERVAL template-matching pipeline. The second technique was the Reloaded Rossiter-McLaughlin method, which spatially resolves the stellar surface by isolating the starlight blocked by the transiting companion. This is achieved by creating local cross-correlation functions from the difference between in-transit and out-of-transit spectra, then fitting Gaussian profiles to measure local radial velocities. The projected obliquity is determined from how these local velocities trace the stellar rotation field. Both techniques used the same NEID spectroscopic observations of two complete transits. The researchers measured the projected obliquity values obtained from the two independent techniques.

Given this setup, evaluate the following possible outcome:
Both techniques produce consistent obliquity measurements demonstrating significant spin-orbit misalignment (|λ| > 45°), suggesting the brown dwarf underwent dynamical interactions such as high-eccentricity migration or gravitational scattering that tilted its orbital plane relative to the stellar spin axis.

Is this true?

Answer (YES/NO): NO